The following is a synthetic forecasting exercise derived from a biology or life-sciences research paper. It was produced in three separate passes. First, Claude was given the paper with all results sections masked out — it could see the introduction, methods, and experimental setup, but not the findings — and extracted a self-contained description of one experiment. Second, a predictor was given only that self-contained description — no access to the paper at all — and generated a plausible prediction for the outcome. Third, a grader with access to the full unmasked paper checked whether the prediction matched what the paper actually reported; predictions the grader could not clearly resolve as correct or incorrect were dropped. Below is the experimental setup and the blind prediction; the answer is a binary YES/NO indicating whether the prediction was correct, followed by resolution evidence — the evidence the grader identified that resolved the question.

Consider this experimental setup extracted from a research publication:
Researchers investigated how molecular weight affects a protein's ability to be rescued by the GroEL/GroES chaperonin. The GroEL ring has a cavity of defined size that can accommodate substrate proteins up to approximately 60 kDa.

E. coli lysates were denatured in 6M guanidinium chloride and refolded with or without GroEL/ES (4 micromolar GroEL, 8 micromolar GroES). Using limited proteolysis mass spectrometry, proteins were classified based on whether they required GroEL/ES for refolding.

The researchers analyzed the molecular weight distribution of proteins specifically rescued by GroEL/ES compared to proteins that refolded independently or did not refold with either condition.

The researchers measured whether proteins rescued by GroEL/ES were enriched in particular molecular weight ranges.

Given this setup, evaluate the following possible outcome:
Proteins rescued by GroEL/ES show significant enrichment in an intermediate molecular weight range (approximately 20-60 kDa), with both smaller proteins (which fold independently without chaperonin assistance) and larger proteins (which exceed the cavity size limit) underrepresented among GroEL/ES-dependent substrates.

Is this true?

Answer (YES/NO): NO